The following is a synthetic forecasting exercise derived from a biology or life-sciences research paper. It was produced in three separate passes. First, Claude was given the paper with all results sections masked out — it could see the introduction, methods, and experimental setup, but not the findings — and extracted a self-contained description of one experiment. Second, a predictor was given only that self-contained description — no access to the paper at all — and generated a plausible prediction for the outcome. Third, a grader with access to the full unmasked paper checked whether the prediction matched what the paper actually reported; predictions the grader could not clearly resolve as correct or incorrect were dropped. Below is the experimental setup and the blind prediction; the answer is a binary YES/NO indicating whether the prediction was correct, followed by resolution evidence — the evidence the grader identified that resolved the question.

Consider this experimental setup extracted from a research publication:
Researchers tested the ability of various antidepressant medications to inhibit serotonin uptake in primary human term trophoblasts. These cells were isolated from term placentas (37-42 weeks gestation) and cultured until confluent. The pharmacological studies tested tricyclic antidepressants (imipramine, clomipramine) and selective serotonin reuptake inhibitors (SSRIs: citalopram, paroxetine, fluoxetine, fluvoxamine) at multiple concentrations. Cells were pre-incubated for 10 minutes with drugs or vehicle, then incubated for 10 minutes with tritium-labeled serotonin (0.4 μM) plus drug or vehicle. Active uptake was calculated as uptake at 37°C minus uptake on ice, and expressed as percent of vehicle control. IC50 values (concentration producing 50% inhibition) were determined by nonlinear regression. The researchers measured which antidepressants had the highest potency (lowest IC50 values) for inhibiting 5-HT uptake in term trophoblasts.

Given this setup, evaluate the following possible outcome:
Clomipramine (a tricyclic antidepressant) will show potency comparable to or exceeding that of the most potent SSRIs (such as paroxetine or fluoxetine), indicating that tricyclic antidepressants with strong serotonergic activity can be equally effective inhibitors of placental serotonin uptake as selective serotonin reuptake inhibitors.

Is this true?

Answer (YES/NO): NO